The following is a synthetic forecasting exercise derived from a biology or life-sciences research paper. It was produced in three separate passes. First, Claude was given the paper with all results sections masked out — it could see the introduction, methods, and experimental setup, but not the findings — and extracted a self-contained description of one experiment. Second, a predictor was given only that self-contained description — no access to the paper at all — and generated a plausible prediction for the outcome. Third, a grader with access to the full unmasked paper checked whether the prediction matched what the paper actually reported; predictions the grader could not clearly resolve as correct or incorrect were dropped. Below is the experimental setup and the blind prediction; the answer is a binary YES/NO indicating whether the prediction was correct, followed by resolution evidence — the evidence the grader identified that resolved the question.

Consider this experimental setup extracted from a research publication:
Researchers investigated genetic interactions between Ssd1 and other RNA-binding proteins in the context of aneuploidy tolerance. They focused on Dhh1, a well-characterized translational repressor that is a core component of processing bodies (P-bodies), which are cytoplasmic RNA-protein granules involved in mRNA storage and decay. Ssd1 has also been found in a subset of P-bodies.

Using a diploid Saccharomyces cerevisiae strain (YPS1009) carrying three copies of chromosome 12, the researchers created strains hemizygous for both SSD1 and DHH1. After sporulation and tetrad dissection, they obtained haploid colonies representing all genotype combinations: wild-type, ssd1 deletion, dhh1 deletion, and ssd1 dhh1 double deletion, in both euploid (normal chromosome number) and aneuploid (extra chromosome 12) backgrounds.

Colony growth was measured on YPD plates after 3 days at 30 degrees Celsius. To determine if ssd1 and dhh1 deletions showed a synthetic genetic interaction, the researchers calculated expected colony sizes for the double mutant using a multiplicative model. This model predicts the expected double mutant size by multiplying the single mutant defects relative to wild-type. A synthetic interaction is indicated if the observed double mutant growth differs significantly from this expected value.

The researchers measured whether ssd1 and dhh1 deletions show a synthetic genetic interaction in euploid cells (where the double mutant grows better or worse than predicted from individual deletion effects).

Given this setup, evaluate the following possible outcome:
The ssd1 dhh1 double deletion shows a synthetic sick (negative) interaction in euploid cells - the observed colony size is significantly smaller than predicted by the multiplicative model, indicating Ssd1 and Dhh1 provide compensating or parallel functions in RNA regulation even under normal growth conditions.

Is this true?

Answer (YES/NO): YES